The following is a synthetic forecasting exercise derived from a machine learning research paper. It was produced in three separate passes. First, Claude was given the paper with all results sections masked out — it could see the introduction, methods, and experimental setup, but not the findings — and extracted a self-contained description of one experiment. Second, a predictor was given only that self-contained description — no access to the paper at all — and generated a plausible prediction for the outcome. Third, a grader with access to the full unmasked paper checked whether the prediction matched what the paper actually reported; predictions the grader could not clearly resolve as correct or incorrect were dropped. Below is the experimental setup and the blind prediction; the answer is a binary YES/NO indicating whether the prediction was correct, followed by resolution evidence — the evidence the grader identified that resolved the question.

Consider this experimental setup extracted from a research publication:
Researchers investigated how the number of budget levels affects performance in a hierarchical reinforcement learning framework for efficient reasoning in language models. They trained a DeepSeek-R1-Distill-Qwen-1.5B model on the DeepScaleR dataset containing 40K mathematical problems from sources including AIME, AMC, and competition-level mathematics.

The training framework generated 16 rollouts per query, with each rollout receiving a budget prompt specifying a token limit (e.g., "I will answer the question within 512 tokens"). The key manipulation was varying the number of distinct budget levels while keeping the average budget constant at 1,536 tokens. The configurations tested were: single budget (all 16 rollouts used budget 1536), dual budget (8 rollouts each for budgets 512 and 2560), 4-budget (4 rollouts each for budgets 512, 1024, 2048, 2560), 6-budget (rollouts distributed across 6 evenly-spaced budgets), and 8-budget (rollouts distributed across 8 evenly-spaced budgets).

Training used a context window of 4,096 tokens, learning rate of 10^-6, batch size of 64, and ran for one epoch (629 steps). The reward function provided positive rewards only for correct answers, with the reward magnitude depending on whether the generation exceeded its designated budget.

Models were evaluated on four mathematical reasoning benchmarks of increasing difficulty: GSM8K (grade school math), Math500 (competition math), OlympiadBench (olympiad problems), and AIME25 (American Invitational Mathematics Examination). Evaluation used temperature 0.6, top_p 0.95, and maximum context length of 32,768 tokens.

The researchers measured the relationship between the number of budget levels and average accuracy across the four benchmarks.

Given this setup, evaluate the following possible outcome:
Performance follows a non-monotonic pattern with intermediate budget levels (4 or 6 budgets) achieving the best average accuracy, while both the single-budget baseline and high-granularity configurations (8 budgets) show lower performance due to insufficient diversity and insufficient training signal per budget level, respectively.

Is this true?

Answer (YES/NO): YES